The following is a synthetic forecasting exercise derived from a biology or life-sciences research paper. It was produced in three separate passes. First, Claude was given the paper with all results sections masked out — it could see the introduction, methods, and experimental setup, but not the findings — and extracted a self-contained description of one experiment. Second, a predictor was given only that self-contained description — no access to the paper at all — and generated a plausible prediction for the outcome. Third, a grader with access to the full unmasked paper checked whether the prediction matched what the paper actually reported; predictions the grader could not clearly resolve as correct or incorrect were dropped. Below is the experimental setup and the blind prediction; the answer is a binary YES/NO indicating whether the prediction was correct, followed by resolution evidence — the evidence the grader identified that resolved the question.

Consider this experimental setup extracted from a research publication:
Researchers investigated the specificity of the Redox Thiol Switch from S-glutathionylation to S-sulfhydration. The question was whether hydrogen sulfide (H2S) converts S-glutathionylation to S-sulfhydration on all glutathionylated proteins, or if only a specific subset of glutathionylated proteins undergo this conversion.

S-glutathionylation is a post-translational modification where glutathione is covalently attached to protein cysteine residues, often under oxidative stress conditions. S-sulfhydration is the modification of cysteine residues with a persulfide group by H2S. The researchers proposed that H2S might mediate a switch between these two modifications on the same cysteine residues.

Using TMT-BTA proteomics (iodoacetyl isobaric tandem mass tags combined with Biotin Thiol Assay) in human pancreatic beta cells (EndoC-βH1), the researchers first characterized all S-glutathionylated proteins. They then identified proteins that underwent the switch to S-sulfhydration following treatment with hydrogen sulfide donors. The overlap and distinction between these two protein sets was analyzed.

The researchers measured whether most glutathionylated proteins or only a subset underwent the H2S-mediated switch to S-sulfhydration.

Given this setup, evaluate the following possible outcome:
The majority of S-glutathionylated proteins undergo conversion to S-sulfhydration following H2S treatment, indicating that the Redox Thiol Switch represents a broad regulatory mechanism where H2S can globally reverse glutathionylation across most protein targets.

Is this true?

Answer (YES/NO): NO